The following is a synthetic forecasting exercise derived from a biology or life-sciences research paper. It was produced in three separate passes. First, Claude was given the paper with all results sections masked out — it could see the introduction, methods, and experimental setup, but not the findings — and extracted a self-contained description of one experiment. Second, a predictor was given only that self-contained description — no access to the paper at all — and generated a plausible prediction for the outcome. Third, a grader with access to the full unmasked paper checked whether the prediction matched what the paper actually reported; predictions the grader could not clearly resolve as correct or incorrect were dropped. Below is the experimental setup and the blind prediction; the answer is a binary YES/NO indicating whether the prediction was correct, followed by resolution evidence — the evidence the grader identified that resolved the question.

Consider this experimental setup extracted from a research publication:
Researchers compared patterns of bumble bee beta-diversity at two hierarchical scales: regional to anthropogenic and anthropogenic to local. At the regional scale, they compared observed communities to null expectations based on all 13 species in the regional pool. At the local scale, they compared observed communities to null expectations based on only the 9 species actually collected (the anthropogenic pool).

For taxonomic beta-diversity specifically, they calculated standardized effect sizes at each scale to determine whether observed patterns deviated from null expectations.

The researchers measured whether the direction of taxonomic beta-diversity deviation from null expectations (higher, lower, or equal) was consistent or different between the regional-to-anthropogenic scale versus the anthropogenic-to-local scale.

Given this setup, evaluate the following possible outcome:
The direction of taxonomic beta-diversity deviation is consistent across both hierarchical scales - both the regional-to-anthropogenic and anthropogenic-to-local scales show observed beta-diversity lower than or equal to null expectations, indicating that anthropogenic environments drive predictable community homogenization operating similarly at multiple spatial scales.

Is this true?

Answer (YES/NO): NO